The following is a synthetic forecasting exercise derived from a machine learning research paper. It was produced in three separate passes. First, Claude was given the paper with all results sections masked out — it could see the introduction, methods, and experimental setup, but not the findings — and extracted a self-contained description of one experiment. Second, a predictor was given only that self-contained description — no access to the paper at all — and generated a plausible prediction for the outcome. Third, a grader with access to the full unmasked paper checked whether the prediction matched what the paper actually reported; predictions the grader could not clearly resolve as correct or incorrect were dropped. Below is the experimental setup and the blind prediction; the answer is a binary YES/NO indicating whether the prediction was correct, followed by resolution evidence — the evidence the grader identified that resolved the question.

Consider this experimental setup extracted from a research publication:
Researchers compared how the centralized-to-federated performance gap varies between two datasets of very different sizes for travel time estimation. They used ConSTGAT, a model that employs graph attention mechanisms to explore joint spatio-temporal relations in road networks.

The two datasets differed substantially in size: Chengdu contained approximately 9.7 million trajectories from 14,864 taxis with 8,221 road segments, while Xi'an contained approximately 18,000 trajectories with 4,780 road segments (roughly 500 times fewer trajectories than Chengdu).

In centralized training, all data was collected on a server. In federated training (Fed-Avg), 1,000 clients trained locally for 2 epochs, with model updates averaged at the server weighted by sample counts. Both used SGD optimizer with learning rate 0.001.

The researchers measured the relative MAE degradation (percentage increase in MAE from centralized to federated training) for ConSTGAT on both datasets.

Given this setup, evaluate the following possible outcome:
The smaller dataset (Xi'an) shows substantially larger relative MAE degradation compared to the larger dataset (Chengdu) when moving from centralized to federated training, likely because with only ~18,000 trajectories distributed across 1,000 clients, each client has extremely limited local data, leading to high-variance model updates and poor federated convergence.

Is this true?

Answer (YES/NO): NO